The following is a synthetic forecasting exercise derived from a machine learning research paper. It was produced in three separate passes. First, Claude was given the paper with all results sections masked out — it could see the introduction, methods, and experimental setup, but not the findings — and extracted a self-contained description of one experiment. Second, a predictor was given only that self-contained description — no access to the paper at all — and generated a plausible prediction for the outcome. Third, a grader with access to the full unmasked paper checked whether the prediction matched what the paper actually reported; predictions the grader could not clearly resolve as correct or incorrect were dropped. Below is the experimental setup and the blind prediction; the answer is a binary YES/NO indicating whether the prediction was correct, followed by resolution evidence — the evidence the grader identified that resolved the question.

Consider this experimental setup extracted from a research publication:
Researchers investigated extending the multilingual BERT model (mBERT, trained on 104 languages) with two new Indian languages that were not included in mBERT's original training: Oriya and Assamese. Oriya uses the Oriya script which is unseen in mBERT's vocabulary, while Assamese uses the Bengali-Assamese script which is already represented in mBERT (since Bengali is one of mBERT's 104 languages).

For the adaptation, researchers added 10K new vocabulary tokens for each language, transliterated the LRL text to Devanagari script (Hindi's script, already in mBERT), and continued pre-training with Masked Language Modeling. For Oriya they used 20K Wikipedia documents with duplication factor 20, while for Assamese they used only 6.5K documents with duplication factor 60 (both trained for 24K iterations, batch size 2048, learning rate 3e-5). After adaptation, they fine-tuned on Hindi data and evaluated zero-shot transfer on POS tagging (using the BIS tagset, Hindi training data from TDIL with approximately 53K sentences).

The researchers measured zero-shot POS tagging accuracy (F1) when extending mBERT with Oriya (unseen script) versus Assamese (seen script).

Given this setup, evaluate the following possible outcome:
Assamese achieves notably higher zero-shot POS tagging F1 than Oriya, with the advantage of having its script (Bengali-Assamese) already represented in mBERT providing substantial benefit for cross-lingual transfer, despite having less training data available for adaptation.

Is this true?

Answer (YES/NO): NO